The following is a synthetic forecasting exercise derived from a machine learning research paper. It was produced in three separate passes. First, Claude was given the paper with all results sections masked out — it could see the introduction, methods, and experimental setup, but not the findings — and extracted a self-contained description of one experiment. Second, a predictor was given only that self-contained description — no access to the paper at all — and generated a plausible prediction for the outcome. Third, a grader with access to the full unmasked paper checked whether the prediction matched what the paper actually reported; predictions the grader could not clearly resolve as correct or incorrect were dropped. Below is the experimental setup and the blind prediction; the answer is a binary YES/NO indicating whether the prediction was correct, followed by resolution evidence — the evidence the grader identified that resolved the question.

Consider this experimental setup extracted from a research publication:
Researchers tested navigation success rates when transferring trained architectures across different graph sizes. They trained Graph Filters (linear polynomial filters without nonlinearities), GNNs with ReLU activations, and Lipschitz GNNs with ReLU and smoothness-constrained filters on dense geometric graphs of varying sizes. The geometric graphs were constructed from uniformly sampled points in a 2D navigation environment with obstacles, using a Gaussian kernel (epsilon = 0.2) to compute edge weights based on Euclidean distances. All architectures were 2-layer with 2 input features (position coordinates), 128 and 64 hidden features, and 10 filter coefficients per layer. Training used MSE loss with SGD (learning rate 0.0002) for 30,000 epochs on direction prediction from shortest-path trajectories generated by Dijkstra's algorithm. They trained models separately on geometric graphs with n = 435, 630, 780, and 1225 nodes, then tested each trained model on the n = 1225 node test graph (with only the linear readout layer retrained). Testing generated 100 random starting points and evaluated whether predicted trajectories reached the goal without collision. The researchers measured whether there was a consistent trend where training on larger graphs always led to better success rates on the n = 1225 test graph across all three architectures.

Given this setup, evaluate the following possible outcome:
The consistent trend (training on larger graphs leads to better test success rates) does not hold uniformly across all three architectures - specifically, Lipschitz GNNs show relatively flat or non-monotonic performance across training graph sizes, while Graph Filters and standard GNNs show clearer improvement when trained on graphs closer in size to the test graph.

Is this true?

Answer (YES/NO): NO